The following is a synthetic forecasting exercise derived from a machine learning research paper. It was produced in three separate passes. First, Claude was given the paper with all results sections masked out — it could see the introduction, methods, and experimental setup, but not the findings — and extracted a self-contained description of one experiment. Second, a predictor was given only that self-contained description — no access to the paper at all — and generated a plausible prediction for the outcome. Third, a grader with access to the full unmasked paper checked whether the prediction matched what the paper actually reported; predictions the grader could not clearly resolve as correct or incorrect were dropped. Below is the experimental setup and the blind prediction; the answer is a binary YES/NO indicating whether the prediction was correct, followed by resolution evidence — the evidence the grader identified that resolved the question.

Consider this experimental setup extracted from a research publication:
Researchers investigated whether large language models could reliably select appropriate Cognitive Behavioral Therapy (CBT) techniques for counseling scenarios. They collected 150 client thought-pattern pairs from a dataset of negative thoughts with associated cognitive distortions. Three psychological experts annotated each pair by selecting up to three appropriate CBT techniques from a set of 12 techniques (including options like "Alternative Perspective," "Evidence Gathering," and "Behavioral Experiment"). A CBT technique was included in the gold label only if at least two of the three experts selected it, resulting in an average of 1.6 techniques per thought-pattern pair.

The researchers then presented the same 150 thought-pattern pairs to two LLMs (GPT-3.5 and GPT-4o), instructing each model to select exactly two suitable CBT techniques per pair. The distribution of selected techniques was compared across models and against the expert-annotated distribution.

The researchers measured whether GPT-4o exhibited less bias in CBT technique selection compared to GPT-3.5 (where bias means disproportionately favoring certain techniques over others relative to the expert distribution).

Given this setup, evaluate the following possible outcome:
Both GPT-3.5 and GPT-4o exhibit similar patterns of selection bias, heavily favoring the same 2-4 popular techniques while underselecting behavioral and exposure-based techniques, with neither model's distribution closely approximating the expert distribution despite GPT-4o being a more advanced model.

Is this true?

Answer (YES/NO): NO